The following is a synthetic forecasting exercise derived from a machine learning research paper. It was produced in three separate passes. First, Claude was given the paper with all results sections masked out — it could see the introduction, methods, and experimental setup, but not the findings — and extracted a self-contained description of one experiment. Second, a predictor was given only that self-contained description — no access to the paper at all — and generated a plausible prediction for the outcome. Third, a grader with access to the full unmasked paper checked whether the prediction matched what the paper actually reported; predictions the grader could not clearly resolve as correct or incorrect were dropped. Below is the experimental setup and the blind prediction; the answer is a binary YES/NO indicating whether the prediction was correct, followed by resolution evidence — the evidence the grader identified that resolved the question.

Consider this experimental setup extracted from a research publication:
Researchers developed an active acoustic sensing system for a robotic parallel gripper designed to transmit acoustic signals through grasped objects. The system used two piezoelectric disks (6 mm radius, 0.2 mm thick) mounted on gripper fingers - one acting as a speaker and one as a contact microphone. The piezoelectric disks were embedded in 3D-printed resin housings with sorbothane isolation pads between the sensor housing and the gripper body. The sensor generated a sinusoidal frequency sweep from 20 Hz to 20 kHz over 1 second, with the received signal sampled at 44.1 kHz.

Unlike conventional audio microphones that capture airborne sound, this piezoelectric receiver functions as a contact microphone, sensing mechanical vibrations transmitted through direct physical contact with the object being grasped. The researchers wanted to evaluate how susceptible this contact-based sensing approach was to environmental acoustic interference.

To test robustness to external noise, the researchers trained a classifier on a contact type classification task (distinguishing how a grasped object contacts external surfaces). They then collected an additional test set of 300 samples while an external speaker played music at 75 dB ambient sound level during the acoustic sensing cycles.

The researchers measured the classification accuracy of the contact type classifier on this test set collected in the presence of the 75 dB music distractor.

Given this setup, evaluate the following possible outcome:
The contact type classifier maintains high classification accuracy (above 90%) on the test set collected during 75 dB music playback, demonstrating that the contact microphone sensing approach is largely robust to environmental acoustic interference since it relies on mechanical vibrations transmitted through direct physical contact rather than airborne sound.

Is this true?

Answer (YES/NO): NO